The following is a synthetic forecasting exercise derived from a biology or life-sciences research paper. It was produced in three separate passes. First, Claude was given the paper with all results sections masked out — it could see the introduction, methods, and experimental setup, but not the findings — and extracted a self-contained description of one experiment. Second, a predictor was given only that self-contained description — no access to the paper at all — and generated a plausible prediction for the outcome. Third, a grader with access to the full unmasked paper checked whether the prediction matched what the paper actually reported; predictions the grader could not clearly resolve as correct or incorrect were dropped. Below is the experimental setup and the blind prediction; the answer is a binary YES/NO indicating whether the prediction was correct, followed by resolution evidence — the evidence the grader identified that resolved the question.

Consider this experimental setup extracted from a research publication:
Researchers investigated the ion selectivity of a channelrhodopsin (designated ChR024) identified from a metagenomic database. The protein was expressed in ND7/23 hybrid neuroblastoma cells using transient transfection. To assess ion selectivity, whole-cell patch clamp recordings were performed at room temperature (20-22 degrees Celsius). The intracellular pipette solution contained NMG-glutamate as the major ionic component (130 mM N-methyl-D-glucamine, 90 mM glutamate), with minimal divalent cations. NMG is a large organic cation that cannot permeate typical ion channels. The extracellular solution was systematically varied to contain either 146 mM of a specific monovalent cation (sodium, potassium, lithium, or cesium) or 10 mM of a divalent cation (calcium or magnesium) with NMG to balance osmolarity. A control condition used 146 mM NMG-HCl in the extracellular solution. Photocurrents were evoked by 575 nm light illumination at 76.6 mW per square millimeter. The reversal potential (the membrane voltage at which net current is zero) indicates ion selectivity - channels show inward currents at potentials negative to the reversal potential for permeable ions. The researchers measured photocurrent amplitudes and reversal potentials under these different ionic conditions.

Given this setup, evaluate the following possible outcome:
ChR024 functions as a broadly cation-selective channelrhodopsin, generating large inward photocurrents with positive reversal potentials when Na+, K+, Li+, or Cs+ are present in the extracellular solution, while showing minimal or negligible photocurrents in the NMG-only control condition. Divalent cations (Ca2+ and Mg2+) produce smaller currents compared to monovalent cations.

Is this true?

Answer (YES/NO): NO